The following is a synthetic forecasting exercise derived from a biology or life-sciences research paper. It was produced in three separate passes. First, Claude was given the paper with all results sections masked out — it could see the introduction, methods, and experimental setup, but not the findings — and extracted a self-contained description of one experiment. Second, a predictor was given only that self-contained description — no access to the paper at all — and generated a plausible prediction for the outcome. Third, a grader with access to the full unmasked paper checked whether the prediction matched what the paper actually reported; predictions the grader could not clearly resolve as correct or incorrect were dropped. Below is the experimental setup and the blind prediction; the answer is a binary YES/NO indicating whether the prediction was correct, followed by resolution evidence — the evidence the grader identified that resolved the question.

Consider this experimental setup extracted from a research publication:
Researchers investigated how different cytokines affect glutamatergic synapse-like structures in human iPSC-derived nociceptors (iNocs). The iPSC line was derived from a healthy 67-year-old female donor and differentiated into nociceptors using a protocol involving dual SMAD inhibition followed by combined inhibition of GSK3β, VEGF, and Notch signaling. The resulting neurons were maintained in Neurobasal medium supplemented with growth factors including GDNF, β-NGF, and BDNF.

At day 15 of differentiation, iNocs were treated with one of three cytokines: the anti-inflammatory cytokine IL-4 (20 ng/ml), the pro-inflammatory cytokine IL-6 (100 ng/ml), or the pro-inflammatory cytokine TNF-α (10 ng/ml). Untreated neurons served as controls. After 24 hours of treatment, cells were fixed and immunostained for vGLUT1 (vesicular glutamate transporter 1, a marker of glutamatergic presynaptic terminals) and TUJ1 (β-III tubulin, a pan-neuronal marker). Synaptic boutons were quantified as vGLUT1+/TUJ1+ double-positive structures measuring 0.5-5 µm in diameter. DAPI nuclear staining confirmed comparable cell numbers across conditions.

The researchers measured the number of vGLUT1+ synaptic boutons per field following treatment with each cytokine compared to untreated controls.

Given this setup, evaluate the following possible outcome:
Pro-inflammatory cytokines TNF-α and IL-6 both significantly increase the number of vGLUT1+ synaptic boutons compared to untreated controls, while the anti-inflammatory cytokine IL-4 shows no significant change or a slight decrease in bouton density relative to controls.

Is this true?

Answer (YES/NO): NO